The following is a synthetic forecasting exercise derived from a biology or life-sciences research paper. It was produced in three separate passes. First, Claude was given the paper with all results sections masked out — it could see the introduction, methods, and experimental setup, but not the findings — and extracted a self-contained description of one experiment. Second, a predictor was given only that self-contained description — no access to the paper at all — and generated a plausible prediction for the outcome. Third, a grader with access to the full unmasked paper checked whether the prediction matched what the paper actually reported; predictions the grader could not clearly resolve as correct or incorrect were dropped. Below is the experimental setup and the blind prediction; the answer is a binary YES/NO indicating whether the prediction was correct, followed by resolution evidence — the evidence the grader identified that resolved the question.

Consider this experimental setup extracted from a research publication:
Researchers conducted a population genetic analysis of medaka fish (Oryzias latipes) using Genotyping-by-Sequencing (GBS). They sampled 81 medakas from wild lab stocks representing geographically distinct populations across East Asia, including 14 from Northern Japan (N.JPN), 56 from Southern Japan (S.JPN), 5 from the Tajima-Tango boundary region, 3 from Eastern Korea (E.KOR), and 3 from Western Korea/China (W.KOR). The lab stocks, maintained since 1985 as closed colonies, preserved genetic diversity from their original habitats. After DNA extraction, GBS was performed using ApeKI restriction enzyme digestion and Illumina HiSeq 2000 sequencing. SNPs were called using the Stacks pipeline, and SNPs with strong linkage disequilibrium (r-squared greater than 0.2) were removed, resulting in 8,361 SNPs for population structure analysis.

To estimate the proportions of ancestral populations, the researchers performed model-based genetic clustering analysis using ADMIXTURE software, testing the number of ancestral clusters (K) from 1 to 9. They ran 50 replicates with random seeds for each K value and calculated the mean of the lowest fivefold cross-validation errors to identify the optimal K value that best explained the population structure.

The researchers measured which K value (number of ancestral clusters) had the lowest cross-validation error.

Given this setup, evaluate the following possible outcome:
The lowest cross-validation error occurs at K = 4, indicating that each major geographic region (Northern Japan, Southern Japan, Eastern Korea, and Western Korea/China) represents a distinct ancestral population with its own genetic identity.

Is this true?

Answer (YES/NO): NO